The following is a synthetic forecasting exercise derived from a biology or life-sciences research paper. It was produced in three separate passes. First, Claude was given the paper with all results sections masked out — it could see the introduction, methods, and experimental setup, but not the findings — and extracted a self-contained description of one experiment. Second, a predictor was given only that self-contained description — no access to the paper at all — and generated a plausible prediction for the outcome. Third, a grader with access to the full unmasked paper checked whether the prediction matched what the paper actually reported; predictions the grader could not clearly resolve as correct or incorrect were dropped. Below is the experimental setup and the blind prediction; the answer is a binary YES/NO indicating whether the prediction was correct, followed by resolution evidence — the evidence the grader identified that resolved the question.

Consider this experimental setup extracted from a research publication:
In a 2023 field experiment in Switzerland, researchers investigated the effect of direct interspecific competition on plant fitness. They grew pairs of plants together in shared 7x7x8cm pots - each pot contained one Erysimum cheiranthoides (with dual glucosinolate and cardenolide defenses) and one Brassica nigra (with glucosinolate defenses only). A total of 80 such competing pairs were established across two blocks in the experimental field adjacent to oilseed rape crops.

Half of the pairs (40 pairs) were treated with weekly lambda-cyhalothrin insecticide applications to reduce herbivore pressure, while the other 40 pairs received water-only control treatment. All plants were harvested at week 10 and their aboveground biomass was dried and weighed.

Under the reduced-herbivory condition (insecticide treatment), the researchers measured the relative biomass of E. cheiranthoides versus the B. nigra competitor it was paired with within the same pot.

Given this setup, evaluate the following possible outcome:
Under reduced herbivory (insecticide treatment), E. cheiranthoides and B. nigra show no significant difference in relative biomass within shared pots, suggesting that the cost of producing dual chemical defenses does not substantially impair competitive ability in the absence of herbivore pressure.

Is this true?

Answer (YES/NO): NO